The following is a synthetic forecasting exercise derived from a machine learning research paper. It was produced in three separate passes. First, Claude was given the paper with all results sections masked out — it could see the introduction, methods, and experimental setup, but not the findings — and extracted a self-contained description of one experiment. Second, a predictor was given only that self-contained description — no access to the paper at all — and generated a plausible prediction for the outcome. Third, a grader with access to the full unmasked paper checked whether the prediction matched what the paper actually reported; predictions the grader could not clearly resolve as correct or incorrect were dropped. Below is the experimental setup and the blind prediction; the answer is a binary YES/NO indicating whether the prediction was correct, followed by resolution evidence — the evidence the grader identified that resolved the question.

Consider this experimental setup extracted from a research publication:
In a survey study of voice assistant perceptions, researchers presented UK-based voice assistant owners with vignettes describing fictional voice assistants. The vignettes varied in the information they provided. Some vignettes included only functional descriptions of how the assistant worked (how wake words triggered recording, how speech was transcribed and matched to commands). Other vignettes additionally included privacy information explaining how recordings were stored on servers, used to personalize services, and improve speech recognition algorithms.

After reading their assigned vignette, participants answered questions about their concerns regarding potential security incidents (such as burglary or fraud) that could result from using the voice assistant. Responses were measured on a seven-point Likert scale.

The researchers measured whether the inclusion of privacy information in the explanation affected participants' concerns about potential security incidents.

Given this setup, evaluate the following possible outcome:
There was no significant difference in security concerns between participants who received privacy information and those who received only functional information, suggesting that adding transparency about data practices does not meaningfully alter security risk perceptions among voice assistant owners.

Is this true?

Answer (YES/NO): YES